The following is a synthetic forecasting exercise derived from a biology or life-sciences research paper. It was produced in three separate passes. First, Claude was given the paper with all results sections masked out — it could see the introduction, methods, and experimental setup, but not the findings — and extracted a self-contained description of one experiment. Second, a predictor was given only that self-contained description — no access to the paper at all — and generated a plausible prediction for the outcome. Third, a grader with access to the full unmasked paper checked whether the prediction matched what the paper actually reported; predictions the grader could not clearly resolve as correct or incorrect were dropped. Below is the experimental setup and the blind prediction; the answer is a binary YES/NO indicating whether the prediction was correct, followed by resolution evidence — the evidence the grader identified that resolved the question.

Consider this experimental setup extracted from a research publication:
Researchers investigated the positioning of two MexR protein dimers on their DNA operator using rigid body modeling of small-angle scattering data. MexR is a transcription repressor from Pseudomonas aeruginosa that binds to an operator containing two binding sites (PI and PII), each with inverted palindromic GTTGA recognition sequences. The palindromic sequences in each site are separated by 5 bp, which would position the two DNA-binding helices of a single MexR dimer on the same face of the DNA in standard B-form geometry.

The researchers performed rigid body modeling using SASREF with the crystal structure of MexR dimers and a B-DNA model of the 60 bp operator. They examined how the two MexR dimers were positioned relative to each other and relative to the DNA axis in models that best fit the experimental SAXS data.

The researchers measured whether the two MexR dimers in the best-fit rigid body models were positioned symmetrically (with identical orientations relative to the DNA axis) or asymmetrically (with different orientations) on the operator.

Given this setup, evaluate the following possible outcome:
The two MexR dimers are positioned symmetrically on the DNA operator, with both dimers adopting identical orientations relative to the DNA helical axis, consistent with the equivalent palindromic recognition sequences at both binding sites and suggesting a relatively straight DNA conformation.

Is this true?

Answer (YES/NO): NO